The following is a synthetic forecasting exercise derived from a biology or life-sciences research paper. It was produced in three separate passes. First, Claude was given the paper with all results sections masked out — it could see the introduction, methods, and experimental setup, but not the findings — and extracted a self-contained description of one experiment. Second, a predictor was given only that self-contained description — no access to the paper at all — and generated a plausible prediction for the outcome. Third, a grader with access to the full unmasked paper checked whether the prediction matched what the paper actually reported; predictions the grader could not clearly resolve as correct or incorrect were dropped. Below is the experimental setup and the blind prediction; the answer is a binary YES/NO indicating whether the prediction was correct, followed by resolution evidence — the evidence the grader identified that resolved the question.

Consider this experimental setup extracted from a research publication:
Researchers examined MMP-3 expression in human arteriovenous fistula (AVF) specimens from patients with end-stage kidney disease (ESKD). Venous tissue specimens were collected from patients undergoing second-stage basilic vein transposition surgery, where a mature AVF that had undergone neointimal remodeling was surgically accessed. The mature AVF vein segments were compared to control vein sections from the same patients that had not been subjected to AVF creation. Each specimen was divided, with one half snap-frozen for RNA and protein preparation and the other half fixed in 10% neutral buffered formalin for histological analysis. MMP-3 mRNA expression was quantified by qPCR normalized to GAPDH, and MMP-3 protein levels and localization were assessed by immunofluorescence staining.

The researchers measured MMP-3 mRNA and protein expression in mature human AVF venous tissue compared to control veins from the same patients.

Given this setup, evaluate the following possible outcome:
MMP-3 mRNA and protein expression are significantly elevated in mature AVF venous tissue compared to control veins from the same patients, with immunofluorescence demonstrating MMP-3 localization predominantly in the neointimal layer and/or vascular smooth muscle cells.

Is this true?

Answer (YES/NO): YES